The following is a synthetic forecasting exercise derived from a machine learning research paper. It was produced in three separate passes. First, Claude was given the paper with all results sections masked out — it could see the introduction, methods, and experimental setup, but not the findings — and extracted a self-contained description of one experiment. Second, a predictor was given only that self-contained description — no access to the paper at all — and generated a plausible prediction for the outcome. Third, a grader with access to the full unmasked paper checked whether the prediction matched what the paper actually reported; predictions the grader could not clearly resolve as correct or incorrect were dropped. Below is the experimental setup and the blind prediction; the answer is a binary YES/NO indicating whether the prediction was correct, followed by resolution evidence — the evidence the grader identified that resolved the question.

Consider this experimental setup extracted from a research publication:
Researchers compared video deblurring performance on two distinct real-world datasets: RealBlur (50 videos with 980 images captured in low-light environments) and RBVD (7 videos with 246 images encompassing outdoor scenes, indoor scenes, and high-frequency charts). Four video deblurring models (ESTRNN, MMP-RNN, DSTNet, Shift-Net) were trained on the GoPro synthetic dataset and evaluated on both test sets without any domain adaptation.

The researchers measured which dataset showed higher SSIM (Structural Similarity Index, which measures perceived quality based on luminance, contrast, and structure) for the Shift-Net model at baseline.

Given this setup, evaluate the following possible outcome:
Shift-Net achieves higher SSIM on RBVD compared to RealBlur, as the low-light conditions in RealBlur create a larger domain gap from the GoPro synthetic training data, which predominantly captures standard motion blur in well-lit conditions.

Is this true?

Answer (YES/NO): YES